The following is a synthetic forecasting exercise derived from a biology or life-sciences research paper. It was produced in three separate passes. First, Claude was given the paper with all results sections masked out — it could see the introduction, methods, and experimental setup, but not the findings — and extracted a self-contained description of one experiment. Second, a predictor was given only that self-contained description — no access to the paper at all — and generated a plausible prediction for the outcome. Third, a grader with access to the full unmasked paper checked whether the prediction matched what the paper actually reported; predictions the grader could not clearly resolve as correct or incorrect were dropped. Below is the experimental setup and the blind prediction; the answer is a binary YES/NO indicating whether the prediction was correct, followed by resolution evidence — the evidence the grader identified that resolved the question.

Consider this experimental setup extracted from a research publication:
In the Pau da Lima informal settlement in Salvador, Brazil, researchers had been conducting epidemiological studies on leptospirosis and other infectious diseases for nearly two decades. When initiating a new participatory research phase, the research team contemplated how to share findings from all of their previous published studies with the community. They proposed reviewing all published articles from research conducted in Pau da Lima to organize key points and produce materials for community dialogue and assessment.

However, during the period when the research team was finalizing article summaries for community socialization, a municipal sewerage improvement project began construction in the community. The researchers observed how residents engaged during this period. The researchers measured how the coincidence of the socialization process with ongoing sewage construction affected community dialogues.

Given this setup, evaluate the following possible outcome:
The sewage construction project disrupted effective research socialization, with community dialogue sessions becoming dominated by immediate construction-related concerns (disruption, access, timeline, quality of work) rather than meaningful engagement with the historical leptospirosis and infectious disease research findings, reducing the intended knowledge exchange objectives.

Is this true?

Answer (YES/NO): NO